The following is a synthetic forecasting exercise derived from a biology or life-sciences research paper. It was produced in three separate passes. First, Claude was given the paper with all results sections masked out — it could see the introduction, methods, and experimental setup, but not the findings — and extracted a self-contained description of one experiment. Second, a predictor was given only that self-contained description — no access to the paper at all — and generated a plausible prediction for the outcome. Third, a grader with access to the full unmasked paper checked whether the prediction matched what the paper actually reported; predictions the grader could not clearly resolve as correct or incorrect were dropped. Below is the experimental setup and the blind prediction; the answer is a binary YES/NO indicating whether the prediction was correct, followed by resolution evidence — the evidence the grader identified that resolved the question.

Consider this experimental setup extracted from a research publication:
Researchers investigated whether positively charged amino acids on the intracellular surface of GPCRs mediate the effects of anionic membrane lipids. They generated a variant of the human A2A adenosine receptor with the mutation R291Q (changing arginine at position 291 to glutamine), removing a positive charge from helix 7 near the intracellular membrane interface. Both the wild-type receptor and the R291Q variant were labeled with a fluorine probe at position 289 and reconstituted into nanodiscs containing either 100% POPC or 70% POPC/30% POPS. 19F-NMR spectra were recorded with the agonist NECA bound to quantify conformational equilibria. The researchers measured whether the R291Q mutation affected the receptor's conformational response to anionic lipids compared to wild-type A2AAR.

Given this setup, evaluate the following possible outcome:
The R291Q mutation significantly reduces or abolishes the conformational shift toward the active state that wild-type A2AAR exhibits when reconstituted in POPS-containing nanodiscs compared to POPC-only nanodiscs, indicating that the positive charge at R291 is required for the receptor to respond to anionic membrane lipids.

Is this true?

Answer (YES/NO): NO